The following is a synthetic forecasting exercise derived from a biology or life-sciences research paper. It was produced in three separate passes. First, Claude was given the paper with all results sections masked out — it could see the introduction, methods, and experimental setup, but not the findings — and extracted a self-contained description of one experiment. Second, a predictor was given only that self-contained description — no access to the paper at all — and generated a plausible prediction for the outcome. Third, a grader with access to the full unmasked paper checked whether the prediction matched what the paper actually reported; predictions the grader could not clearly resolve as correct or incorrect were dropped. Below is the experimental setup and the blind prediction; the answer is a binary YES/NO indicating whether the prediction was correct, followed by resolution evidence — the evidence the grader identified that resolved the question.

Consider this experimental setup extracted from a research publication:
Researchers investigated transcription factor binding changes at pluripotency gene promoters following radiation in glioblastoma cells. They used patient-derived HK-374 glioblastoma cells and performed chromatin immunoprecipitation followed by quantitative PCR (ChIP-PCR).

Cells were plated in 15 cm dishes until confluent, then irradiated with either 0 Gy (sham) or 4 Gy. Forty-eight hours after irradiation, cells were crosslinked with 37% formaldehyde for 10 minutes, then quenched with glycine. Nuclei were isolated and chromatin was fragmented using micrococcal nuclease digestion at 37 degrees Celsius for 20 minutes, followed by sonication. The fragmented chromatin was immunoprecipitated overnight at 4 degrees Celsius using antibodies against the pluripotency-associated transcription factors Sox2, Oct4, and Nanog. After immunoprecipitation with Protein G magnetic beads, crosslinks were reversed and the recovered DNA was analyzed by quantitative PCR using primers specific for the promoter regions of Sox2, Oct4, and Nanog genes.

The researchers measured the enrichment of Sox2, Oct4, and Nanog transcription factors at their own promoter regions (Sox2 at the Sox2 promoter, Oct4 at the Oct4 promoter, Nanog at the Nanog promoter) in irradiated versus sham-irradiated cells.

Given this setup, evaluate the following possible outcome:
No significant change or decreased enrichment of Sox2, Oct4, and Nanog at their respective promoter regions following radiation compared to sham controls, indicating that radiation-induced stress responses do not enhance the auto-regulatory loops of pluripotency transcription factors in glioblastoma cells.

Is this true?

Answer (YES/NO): NO